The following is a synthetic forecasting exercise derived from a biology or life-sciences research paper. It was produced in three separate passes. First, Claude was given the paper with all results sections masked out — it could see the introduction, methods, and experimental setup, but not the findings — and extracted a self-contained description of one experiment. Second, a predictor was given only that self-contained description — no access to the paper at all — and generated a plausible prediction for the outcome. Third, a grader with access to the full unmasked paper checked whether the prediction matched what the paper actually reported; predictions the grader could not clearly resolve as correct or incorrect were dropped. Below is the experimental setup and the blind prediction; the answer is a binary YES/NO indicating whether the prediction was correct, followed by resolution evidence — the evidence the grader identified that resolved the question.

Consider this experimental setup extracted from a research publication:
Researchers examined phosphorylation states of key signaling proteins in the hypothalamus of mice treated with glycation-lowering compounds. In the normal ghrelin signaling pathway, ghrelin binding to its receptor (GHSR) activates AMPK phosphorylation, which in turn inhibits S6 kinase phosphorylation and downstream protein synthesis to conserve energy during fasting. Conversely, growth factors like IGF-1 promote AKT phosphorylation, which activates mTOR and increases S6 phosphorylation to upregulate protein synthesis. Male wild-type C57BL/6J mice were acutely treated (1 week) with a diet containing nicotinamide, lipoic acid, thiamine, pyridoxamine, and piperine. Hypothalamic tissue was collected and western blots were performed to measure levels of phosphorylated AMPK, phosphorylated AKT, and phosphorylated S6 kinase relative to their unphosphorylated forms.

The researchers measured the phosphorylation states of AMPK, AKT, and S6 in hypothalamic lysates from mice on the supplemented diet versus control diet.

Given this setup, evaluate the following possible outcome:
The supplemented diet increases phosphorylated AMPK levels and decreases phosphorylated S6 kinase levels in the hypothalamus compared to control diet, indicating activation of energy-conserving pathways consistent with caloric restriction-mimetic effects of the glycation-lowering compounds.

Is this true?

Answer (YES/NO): NO